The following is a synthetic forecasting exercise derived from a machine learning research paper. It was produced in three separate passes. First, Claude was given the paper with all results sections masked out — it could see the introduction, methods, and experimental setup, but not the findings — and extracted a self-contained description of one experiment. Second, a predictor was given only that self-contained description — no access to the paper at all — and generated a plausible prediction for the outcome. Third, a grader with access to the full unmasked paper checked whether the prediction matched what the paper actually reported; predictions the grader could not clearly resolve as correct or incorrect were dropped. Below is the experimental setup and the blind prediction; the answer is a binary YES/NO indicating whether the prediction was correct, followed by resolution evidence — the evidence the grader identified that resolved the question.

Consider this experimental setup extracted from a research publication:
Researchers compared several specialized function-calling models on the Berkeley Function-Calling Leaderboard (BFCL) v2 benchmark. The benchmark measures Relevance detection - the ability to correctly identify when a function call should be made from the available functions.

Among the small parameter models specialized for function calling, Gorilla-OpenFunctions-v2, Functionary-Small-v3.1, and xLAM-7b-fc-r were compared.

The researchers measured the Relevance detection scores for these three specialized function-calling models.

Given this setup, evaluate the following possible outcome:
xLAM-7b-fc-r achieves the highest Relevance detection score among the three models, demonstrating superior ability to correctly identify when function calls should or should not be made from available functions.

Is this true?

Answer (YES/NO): NO